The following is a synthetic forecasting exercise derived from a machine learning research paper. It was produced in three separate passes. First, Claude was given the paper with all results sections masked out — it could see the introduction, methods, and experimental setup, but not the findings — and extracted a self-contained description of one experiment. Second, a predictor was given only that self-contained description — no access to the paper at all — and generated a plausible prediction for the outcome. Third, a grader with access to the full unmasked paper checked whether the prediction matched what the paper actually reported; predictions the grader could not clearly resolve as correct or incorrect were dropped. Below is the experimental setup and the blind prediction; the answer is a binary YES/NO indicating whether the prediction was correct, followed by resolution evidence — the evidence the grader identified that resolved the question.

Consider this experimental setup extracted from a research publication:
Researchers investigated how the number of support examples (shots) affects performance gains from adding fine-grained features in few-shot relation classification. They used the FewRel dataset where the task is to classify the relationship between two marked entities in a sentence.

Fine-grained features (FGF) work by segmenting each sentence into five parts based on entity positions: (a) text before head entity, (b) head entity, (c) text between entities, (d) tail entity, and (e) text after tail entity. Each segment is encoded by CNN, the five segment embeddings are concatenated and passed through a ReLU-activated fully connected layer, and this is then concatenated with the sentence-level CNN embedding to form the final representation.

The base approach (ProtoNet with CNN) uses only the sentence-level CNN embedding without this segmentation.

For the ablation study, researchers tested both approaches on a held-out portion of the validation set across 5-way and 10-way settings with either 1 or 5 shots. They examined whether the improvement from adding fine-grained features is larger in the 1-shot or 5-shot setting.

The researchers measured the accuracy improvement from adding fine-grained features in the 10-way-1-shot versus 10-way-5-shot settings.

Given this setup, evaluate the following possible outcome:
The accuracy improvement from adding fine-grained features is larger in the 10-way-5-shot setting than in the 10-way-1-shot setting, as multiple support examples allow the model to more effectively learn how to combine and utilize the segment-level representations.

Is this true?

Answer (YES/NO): NO